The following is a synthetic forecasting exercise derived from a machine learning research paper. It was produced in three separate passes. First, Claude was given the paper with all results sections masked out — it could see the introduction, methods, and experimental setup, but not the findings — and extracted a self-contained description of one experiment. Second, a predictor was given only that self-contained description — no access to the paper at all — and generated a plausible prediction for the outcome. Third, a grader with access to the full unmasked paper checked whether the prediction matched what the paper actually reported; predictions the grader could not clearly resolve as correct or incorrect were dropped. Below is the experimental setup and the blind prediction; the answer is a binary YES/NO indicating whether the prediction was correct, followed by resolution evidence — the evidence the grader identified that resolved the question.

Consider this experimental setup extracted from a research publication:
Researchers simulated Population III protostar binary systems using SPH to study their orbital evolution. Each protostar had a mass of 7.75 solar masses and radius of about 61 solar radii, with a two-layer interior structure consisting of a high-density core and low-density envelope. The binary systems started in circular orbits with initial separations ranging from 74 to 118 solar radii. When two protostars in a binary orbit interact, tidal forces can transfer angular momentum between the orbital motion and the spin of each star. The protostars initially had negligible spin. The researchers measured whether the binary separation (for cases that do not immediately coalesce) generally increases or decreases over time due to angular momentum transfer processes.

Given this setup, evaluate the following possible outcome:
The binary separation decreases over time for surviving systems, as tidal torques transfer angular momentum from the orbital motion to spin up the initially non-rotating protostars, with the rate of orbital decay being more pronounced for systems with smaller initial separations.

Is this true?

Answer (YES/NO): NO